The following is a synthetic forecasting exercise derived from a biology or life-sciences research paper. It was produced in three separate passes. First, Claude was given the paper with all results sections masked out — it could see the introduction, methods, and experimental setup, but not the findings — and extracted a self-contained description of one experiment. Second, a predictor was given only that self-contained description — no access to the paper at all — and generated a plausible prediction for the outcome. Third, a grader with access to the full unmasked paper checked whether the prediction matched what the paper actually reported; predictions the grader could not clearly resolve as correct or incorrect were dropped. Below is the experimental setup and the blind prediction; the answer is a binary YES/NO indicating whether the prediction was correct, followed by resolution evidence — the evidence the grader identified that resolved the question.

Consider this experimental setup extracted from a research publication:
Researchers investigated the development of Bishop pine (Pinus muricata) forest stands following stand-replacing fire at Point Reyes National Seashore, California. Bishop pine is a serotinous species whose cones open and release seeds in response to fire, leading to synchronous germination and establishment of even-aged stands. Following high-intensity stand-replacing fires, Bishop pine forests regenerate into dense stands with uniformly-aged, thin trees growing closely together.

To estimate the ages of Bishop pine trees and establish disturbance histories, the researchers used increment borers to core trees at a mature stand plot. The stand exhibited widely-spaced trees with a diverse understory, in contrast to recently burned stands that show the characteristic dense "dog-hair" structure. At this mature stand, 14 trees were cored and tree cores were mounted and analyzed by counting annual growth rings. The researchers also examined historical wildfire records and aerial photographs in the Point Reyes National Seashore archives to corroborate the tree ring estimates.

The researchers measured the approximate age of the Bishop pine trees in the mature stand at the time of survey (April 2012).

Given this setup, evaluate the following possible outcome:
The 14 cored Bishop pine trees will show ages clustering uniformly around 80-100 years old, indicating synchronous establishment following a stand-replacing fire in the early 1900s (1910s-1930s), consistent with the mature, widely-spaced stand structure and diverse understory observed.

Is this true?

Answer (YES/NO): NO